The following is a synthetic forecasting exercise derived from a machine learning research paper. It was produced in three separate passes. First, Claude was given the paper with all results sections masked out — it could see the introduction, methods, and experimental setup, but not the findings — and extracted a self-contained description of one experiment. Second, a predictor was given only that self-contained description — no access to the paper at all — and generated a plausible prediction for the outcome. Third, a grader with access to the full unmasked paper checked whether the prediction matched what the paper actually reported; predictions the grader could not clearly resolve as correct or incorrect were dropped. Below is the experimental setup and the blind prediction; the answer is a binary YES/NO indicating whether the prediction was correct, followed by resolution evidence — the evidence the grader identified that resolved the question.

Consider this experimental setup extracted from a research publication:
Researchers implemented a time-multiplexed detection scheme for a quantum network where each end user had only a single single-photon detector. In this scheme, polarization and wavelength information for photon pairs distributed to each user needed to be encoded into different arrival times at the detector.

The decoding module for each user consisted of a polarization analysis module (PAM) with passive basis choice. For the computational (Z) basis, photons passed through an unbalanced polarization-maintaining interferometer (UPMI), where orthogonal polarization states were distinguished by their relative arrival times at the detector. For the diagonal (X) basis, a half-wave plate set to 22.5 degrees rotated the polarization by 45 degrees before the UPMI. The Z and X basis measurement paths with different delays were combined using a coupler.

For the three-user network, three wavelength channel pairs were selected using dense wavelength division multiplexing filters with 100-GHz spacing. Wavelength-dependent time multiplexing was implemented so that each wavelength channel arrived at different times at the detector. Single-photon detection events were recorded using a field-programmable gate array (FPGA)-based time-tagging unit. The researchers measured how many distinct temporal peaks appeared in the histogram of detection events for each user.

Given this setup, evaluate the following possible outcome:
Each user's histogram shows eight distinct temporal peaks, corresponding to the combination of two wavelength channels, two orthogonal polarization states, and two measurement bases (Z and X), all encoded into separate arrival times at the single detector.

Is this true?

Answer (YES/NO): YES